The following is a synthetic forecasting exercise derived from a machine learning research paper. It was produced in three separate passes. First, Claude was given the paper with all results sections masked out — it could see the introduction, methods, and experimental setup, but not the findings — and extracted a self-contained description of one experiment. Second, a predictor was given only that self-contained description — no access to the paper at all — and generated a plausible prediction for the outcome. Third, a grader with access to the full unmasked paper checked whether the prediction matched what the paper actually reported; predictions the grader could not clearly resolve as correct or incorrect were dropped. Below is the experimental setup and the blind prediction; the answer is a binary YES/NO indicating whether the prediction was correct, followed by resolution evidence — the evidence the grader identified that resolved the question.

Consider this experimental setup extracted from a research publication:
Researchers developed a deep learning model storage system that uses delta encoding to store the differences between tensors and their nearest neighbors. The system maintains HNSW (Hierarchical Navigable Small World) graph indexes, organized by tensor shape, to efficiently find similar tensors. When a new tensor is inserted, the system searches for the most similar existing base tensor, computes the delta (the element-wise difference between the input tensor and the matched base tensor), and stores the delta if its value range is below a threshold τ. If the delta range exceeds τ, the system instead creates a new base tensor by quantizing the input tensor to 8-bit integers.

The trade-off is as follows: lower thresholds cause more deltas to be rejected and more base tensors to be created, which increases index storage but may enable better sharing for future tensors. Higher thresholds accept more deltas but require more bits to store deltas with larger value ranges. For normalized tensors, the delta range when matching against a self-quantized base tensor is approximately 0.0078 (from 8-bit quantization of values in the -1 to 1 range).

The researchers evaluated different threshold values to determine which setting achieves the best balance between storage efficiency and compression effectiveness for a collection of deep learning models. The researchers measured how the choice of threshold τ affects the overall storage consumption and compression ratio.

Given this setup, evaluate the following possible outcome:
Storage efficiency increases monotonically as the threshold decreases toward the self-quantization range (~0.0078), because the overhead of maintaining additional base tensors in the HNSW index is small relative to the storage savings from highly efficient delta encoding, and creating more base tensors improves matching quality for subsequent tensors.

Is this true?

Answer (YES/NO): NO